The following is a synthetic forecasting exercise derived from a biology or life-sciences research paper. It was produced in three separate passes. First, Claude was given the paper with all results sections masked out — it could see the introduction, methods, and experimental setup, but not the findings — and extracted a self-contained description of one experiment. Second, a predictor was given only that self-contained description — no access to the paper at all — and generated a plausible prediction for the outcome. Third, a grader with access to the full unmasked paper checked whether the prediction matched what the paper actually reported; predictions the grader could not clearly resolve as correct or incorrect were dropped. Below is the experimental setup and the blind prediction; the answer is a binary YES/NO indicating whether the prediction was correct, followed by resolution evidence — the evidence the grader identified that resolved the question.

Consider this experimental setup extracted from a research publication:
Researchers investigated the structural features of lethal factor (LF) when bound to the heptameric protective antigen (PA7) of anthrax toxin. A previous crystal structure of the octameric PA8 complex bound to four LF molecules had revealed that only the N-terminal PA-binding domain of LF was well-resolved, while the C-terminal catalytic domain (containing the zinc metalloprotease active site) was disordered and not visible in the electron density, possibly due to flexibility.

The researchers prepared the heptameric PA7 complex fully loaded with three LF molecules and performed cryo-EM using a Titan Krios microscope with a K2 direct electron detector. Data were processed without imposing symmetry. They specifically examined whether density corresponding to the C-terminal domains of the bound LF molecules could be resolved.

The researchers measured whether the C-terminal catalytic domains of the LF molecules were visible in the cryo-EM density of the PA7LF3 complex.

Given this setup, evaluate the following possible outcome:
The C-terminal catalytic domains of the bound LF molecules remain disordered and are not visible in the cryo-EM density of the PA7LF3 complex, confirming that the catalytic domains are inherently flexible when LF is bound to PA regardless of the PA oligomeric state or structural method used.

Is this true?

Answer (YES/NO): NO